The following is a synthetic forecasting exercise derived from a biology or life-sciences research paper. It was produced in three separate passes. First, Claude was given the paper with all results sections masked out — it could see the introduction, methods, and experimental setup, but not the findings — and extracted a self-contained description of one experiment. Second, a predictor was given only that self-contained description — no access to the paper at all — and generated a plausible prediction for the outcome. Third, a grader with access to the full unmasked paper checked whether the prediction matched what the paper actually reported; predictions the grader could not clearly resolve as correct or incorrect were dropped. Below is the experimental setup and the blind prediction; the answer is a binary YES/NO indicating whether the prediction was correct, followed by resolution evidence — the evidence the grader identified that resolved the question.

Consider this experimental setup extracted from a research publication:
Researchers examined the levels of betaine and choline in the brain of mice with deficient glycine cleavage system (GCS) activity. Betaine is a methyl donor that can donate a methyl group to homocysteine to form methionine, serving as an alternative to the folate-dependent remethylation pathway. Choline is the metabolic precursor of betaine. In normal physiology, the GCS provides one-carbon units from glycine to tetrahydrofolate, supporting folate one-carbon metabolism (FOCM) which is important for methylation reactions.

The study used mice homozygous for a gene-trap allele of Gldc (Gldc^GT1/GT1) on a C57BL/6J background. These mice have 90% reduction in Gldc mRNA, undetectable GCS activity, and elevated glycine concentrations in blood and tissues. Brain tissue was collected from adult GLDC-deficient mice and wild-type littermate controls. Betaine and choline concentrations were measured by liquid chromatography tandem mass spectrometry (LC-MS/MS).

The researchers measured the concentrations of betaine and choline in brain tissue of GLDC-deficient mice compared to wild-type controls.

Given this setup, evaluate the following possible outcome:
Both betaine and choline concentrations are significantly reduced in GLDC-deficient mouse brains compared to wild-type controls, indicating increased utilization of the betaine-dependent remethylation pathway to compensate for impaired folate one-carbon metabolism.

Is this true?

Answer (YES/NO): YES